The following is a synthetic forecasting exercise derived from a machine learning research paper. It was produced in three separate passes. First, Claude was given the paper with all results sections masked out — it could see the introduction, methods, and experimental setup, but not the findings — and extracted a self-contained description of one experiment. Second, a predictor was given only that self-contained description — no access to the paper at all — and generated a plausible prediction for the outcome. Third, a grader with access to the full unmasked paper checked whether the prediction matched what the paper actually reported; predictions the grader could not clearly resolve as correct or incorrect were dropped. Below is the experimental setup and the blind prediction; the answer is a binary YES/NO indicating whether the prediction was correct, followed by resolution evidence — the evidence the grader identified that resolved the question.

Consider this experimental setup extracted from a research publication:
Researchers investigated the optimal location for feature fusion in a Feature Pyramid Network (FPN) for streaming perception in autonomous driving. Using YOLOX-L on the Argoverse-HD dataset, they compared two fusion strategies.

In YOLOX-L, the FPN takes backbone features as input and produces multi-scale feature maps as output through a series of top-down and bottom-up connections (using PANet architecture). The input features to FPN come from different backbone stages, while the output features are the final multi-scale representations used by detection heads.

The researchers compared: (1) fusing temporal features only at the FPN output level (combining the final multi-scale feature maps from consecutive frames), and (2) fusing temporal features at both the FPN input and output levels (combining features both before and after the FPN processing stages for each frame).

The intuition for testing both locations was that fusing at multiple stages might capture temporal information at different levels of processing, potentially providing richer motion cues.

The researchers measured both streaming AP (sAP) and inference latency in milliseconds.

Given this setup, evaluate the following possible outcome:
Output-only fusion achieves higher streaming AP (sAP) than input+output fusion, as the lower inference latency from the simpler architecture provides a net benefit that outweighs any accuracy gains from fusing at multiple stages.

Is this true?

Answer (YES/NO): NO